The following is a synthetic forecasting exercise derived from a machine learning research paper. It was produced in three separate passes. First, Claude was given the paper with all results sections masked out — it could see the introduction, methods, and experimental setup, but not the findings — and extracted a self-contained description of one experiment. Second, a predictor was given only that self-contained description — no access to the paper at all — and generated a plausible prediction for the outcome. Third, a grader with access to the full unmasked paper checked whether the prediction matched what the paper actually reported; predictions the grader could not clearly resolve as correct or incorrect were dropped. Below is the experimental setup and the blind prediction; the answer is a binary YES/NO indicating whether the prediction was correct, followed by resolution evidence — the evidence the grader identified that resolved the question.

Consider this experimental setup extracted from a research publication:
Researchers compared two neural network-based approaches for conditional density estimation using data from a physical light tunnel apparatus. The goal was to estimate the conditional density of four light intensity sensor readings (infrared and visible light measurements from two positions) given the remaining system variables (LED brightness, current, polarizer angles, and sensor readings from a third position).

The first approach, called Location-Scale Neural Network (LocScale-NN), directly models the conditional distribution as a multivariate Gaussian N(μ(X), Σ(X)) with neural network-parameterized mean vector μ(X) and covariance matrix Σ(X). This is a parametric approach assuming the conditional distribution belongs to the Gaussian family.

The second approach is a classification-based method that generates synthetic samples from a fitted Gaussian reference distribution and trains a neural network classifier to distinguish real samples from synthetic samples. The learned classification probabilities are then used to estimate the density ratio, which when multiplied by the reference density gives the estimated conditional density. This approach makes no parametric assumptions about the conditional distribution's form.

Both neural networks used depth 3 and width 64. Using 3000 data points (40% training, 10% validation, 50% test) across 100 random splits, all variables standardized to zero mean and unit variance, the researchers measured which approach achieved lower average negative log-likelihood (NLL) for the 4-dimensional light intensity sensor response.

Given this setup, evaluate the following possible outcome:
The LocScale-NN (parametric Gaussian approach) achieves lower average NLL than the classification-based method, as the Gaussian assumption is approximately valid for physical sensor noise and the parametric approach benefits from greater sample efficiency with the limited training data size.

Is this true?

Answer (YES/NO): NO